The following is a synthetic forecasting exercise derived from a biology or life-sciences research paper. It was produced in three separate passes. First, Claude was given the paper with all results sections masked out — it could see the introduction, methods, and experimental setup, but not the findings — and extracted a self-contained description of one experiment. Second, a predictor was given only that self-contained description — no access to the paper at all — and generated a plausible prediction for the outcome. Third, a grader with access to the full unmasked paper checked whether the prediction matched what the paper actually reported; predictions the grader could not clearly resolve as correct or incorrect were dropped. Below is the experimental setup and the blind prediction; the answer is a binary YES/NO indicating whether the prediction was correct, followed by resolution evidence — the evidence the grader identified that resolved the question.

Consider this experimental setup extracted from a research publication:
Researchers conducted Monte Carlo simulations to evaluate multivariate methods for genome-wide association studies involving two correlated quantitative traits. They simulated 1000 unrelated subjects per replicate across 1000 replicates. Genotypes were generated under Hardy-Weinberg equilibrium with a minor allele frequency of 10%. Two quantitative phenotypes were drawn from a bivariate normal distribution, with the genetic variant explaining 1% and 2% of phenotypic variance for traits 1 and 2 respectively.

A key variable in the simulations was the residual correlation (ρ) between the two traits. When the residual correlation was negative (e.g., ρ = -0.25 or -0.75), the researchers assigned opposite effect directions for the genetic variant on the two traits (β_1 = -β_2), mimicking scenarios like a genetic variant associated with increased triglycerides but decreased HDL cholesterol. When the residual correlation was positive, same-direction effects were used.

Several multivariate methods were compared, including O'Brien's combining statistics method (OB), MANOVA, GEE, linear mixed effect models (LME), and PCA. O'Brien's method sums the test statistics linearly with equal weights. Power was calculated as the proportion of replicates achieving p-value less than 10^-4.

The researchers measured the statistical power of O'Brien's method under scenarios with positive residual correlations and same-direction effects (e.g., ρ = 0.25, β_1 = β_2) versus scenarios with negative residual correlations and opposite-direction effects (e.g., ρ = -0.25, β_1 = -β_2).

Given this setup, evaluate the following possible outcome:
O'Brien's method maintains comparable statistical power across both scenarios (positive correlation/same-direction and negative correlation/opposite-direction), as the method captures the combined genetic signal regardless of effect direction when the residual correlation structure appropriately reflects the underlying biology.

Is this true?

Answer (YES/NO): NO